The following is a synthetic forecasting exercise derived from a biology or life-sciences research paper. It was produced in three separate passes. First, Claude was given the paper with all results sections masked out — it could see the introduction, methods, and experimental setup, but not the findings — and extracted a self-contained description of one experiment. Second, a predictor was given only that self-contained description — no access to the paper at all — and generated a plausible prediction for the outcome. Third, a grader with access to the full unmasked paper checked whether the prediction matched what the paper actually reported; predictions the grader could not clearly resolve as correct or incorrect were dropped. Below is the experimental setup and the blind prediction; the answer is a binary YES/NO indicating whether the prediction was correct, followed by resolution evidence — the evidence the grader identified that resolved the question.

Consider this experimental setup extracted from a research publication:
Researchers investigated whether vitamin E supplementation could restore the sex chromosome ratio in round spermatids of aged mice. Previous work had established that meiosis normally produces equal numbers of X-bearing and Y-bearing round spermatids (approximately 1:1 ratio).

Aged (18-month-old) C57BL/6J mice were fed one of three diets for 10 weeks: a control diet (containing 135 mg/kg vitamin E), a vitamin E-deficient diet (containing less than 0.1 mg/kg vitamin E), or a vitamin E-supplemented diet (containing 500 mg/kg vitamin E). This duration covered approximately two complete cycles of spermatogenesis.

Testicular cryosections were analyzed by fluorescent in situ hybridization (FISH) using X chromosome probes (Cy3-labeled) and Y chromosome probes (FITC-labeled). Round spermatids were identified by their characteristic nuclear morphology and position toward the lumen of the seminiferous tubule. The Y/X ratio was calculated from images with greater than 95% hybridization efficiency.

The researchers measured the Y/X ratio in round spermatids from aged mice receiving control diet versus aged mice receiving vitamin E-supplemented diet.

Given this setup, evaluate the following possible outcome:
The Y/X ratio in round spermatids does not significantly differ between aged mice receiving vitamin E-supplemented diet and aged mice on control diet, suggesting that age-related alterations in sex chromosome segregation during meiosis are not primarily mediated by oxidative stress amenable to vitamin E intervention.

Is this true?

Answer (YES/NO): NO